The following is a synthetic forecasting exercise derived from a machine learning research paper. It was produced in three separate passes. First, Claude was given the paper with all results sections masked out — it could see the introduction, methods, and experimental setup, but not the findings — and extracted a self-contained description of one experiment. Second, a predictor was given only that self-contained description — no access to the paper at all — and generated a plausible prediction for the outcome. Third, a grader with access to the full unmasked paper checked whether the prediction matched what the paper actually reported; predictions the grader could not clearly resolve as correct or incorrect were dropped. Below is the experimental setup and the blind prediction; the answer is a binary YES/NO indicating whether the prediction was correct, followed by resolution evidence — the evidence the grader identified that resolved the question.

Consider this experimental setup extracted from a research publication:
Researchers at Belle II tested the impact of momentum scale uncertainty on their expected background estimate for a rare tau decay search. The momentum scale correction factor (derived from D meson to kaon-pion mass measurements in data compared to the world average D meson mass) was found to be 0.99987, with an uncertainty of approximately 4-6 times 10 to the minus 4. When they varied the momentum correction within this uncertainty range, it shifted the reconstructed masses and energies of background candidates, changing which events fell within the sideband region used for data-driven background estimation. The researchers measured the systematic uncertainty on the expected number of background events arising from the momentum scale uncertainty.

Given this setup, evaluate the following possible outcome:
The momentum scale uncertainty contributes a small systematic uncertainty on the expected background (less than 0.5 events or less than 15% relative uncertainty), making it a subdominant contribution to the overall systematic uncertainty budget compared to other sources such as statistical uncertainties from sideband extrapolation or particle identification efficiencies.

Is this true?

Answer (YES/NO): NO